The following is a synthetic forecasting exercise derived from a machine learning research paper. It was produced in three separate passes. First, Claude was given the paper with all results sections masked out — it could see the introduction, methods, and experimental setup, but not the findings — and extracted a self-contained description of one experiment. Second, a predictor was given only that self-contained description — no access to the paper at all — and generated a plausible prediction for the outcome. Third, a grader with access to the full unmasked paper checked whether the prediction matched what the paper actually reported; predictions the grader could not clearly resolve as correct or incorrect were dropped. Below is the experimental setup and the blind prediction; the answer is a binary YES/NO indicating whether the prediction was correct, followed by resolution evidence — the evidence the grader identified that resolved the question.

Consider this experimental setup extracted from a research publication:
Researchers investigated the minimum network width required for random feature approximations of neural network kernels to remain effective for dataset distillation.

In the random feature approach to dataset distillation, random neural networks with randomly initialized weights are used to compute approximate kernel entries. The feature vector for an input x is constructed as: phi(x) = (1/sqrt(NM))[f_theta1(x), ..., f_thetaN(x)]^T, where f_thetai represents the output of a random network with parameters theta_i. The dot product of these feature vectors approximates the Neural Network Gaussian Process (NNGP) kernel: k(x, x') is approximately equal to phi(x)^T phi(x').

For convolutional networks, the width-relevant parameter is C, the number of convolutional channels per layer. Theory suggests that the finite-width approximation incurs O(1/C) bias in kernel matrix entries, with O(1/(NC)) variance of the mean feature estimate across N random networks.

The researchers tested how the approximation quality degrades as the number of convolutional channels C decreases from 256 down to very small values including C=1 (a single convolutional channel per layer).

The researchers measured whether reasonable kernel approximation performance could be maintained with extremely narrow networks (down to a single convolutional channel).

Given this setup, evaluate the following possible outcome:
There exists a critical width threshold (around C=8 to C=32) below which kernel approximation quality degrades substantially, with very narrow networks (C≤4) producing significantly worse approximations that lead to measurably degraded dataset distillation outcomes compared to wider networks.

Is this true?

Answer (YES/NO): NO